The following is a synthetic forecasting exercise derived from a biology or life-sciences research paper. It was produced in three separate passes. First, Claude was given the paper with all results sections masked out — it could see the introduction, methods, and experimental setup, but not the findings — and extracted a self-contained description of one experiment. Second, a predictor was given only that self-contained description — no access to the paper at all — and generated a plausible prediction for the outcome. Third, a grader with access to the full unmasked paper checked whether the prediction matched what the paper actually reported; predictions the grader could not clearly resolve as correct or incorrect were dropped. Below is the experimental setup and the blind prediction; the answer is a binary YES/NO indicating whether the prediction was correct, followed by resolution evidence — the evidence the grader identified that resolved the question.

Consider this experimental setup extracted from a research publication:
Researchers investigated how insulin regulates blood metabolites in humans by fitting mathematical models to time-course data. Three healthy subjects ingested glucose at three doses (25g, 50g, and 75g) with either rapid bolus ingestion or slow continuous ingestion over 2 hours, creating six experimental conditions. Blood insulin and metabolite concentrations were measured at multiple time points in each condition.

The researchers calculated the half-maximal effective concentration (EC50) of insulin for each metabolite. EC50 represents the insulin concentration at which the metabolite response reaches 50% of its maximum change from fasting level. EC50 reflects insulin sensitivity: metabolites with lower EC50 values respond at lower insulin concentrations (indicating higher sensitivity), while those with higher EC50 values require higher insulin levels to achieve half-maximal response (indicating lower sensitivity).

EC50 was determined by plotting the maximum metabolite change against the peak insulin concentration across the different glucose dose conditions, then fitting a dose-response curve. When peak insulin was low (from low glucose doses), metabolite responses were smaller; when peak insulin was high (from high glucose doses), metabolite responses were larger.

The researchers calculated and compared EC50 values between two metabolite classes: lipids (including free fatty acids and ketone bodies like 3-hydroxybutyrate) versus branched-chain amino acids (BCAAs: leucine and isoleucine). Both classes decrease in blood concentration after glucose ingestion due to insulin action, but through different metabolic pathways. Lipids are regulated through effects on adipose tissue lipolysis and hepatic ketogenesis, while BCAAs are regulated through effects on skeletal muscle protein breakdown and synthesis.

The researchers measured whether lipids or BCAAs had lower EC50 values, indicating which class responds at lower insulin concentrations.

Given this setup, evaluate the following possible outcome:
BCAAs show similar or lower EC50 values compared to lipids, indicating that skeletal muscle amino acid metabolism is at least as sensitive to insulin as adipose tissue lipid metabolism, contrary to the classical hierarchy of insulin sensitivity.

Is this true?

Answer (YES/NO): NO